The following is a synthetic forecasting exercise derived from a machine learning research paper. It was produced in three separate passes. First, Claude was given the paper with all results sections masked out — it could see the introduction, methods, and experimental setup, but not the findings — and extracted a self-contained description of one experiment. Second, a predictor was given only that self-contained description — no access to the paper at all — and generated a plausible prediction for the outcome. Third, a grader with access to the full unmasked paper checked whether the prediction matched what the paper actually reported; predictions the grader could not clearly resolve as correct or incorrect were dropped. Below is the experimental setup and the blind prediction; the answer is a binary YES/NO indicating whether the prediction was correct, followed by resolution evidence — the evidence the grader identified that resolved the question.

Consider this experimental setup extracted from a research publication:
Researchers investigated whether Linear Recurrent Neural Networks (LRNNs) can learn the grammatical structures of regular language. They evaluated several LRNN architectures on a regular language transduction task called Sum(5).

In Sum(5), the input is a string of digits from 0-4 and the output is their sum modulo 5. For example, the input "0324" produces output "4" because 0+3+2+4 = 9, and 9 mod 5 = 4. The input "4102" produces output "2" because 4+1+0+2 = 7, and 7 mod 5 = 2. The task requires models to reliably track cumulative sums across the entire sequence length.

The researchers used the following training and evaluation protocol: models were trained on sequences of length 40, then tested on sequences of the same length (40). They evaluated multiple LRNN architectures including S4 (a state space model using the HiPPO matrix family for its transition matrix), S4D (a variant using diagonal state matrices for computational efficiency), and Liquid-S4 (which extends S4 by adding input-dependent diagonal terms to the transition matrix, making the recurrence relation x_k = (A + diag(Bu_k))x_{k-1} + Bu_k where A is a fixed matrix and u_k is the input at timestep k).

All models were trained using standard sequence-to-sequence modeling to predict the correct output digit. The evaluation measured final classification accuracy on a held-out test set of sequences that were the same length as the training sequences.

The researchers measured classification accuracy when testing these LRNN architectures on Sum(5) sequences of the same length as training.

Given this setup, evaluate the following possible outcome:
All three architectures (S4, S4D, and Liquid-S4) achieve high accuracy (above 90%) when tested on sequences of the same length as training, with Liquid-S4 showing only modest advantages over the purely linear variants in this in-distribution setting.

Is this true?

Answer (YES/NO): YES